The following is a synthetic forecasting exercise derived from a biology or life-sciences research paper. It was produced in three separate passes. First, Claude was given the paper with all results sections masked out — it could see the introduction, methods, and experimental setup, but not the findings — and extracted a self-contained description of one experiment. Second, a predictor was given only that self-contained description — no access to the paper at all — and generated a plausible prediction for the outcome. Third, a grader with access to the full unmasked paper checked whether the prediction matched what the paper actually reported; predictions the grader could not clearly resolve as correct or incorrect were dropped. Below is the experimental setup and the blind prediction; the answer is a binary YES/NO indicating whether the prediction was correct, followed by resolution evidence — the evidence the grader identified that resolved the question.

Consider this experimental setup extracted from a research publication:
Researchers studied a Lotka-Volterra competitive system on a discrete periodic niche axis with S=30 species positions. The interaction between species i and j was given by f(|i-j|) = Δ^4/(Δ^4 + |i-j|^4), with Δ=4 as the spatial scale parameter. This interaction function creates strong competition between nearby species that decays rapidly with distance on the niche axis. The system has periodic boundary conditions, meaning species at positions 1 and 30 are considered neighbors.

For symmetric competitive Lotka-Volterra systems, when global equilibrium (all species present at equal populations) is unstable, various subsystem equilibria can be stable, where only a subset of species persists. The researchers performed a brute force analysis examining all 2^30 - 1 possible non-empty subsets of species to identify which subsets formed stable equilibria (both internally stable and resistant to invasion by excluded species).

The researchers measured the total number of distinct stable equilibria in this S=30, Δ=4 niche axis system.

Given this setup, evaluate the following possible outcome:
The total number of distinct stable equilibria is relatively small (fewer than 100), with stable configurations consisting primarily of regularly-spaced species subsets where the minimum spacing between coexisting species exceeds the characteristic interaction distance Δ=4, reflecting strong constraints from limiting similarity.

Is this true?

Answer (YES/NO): NO